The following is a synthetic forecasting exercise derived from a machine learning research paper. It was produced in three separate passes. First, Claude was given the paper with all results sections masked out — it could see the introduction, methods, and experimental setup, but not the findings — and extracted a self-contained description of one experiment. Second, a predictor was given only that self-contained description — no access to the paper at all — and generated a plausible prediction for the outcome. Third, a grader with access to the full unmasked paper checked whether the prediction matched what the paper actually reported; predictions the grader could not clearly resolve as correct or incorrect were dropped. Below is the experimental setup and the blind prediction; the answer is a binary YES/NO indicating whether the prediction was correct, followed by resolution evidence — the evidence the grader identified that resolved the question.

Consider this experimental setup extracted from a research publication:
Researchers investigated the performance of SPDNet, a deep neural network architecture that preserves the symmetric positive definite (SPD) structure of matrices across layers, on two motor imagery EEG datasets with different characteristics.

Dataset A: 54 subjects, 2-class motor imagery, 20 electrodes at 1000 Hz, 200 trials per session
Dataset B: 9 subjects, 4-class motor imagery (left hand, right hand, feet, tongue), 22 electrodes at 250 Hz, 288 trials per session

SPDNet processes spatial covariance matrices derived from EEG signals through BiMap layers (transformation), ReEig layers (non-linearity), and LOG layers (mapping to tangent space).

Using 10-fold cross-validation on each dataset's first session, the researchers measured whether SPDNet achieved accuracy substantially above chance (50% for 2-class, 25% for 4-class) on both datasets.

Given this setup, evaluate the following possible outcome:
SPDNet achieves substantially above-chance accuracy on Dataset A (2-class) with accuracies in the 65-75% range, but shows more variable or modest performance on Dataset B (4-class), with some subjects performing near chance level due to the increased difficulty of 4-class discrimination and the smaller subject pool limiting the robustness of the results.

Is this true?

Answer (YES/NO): NO